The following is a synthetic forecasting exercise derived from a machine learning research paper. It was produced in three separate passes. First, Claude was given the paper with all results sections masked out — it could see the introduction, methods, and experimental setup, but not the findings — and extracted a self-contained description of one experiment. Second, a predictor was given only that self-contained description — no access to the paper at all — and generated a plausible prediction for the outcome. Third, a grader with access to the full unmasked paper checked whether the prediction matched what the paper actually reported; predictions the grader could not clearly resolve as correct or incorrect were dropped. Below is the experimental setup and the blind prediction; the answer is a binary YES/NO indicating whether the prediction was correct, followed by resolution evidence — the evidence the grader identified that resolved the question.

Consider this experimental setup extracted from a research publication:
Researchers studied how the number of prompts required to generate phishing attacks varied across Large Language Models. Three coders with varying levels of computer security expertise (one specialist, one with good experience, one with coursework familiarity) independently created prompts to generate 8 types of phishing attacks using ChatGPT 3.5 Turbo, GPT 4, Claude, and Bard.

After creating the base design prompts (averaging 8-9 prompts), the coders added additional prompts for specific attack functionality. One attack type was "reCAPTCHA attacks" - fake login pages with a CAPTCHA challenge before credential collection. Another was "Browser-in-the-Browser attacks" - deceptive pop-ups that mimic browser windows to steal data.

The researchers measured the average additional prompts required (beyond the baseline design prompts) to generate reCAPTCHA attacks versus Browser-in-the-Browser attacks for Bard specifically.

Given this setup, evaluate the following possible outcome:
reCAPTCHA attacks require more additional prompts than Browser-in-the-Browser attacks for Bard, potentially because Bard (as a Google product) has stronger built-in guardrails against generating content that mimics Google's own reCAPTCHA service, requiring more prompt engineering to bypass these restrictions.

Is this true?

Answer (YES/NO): NO